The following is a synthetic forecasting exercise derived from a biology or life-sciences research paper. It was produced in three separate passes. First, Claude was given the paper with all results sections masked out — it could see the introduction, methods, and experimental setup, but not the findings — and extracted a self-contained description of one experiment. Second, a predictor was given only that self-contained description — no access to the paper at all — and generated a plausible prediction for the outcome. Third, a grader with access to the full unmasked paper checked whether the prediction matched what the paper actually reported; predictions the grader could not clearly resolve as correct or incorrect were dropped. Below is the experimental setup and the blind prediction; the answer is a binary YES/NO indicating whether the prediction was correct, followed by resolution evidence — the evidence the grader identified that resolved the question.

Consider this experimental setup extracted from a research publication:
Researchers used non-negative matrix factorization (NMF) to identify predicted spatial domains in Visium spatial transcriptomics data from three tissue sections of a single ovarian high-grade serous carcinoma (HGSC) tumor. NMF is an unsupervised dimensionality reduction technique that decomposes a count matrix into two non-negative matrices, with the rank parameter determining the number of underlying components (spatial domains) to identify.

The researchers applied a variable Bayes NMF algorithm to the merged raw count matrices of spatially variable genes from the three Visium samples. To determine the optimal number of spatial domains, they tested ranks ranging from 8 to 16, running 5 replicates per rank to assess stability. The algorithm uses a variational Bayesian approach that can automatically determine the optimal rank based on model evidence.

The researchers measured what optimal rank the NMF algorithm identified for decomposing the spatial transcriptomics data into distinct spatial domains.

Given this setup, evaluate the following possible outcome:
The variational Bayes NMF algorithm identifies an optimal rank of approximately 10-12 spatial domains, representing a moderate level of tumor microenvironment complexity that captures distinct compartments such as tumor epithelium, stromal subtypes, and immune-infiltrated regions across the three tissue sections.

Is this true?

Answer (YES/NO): YES